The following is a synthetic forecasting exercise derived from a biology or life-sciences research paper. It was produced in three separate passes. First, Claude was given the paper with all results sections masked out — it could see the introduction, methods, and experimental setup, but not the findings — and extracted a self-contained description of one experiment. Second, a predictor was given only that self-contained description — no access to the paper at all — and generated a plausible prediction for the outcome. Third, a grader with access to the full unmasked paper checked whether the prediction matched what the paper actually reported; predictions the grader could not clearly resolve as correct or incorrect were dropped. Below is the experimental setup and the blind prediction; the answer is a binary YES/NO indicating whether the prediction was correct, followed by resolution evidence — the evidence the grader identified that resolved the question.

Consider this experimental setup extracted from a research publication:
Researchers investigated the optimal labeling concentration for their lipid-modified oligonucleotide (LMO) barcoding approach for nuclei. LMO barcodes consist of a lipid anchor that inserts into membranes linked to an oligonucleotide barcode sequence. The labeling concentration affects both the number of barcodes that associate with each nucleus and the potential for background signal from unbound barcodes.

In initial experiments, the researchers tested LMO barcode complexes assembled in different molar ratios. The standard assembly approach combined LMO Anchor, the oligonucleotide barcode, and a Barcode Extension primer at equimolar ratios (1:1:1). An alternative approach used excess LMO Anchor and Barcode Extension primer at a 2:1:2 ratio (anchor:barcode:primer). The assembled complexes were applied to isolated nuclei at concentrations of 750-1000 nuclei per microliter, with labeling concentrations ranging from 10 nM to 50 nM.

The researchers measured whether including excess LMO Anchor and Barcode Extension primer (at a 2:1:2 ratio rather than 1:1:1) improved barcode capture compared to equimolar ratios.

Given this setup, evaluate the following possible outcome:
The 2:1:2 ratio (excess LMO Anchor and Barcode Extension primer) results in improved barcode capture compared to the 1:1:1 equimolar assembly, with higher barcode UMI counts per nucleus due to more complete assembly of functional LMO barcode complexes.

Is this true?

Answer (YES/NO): YES